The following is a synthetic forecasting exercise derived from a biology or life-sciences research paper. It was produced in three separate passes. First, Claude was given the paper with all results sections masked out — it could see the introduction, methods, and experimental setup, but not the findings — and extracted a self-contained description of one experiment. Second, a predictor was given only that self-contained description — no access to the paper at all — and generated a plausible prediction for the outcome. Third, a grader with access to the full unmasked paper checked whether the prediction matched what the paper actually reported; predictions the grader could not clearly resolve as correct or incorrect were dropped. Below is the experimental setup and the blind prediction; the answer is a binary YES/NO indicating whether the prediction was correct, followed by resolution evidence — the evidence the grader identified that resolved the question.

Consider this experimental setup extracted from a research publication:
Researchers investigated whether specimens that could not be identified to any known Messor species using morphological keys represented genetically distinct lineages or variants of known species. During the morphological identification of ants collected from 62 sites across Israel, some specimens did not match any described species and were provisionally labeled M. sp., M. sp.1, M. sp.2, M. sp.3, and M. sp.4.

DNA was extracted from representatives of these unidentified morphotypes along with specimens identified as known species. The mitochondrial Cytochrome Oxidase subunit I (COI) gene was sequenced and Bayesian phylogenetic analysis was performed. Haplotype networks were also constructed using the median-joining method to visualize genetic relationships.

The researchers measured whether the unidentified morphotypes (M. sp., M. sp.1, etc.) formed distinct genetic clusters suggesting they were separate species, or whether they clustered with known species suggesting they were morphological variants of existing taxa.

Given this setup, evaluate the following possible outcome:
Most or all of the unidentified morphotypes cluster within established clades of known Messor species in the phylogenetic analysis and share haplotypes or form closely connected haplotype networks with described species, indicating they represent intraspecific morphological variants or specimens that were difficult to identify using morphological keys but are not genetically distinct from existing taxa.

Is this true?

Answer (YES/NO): NO